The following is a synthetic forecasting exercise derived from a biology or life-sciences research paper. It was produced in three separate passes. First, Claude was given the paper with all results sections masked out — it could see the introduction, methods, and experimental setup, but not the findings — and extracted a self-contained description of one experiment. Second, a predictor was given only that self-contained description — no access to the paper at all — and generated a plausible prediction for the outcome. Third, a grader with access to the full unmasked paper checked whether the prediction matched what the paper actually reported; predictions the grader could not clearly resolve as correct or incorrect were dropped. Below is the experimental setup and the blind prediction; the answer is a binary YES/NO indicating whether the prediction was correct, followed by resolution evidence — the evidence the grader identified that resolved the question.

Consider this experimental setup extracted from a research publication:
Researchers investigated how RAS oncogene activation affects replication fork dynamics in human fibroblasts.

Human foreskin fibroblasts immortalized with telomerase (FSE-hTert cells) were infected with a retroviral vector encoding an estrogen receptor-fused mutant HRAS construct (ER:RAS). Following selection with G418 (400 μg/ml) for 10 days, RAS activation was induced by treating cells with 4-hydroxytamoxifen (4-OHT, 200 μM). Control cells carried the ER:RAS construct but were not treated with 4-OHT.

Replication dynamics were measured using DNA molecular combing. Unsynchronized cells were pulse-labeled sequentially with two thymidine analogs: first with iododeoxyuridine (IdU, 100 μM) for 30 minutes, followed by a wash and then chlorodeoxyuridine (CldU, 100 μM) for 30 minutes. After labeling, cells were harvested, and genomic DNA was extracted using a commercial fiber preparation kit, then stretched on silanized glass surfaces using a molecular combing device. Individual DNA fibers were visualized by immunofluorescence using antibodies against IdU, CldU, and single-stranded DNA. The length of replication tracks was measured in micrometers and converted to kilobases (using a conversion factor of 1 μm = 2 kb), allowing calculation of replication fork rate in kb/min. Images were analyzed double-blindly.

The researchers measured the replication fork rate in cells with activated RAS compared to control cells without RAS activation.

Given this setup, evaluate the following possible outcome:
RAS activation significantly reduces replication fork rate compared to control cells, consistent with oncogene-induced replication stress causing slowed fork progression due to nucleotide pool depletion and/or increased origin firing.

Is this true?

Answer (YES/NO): NO